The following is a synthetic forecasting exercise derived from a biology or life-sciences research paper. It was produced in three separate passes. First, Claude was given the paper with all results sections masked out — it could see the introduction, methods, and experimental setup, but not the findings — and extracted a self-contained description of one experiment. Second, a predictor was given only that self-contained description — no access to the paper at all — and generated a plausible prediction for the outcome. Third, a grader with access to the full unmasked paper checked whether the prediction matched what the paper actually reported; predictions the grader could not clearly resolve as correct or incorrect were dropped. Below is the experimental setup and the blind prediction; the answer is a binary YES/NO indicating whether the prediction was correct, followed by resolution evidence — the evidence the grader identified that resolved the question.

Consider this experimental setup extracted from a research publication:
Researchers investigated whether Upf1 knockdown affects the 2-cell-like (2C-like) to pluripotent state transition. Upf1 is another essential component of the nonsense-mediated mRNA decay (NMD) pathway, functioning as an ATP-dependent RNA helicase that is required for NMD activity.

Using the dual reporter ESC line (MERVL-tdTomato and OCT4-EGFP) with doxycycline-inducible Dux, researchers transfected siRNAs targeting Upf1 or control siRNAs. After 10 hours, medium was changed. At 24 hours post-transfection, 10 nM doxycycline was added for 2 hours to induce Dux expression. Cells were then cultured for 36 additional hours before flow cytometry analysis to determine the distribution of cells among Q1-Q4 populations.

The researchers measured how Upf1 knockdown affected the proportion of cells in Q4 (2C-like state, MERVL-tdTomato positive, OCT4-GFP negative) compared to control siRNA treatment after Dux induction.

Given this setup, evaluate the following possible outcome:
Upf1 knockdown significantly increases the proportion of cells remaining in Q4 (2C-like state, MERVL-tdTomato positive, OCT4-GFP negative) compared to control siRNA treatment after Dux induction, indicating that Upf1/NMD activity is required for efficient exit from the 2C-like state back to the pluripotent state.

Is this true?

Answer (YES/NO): YES